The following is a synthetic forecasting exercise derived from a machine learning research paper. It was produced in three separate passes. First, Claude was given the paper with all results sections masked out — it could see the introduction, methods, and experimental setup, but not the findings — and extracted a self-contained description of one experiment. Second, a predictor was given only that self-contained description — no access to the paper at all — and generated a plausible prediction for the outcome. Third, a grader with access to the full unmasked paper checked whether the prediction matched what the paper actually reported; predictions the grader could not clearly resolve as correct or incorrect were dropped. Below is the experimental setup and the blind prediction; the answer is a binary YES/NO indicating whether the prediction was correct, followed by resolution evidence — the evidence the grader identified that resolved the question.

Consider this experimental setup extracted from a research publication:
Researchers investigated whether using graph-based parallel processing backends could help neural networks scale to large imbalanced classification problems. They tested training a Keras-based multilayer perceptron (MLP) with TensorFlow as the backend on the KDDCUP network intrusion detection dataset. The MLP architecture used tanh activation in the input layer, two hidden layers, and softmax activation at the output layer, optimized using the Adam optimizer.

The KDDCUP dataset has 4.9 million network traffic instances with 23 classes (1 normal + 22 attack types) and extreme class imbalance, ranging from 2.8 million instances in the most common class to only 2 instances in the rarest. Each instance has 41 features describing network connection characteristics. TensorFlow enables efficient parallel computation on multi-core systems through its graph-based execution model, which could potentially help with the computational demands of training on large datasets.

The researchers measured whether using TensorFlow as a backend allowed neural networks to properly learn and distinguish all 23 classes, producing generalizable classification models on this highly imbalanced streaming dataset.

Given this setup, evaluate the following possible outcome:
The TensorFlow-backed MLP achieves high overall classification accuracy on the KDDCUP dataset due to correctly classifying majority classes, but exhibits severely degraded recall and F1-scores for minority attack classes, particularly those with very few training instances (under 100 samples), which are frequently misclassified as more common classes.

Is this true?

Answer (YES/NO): NO